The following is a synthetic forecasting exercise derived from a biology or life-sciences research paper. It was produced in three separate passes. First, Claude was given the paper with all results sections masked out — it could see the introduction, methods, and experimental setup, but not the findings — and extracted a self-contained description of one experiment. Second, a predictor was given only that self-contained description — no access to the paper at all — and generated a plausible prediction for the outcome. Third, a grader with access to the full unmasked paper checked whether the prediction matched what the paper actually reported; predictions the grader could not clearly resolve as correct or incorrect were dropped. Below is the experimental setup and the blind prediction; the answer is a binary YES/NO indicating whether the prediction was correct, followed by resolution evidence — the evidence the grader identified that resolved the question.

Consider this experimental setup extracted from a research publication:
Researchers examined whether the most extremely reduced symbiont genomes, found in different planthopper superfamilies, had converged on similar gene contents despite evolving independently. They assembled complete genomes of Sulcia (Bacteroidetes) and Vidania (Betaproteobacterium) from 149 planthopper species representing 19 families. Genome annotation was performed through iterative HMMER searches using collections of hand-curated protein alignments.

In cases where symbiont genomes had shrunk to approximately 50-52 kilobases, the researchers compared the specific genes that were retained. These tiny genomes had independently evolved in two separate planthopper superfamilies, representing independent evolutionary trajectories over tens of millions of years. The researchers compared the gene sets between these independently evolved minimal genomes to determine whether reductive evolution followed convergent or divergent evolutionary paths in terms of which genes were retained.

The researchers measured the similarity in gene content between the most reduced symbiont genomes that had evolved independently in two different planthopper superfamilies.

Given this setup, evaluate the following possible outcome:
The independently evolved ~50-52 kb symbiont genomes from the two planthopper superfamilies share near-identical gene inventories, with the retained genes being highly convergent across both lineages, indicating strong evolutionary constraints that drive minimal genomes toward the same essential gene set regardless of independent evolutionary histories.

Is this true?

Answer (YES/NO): YES